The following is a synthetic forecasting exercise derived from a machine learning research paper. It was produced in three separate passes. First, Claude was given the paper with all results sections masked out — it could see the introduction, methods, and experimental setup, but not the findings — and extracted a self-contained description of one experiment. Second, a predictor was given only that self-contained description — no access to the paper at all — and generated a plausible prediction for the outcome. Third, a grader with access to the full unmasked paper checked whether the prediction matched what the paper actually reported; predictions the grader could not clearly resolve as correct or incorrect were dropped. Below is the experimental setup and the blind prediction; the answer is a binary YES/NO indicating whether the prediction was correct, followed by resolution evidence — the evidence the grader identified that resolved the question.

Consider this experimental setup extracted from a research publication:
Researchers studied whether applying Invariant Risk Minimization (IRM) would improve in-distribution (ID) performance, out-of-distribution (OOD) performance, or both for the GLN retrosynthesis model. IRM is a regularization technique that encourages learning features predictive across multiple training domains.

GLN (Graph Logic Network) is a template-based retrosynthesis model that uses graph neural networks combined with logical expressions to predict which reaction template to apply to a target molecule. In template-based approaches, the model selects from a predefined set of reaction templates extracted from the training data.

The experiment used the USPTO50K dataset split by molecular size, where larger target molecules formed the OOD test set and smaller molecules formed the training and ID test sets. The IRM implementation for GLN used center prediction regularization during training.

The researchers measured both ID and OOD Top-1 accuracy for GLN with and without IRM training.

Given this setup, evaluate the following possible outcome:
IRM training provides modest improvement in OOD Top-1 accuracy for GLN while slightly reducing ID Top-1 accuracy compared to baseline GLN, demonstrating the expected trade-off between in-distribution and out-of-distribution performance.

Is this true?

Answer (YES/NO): NO